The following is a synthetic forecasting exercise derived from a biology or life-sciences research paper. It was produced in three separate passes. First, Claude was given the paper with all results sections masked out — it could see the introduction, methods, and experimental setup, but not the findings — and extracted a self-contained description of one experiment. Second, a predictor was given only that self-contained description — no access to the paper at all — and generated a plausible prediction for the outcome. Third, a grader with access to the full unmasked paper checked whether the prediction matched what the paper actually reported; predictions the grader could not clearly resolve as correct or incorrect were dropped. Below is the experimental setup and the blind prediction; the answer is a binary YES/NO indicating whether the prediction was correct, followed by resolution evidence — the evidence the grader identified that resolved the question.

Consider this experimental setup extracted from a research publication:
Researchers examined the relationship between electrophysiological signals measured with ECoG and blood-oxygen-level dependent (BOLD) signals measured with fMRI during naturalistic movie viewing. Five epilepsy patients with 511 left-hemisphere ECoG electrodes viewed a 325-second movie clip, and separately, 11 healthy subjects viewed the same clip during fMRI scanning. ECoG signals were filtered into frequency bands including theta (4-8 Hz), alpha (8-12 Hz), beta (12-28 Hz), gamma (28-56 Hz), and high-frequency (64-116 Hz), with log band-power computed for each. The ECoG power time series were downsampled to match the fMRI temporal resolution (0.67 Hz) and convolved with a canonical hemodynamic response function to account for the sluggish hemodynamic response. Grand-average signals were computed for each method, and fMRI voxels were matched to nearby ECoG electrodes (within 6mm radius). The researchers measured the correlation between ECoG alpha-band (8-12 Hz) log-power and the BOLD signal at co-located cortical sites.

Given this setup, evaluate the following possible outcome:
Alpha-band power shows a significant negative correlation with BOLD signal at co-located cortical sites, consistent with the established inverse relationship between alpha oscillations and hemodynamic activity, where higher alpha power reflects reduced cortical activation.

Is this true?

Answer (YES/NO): YES